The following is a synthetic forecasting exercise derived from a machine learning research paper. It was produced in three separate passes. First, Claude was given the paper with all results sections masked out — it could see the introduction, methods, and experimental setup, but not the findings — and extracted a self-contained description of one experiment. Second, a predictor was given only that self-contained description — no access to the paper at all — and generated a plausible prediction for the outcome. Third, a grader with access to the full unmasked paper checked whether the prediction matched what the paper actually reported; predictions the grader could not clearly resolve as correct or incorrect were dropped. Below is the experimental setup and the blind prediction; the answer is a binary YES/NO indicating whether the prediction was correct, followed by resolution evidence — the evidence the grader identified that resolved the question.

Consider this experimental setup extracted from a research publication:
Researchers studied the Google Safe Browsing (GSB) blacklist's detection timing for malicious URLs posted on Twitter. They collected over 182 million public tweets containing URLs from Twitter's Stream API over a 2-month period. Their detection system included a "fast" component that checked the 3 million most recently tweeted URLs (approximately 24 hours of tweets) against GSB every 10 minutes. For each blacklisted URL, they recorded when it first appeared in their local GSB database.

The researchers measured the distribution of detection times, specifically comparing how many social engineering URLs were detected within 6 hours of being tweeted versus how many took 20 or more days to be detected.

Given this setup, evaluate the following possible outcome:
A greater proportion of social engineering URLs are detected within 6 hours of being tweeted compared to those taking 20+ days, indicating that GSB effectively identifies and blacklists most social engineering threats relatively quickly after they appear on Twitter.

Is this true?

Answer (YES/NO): NO